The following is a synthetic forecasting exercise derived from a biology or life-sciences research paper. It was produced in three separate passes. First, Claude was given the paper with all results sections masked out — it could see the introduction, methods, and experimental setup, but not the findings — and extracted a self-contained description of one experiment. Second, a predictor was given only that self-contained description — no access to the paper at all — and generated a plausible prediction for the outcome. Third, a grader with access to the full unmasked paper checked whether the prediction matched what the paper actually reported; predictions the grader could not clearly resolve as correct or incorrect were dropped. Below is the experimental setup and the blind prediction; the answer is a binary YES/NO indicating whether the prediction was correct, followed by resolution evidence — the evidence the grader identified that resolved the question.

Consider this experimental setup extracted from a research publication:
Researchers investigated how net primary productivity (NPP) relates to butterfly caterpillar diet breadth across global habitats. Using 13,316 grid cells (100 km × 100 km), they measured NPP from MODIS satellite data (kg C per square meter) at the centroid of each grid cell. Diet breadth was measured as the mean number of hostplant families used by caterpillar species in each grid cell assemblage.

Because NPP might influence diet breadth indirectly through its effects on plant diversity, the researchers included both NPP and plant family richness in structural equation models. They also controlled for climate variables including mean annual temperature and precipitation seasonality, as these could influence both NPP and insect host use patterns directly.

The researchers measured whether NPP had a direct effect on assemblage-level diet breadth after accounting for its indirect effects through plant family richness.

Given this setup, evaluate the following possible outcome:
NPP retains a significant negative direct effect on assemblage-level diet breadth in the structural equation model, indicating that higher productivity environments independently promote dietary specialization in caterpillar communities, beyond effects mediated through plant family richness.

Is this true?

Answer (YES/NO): YES